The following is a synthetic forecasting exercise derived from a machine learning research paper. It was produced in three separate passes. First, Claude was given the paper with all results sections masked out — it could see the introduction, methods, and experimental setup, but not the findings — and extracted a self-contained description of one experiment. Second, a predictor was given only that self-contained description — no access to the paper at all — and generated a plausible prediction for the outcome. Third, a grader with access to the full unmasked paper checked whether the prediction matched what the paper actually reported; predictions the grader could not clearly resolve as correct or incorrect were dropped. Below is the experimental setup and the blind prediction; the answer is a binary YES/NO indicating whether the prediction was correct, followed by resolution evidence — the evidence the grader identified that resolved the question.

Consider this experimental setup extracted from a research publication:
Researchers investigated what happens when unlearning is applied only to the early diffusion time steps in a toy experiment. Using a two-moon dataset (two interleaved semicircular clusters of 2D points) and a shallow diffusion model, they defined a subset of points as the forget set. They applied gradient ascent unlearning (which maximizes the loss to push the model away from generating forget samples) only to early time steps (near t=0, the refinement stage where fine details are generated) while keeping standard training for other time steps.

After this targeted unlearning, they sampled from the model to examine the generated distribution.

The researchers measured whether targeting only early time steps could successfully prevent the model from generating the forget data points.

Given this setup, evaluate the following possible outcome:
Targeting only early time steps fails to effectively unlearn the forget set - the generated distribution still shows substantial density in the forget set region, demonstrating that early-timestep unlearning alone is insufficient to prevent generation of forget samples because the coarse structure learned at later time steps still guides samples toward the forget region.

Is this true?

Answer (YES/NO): YES